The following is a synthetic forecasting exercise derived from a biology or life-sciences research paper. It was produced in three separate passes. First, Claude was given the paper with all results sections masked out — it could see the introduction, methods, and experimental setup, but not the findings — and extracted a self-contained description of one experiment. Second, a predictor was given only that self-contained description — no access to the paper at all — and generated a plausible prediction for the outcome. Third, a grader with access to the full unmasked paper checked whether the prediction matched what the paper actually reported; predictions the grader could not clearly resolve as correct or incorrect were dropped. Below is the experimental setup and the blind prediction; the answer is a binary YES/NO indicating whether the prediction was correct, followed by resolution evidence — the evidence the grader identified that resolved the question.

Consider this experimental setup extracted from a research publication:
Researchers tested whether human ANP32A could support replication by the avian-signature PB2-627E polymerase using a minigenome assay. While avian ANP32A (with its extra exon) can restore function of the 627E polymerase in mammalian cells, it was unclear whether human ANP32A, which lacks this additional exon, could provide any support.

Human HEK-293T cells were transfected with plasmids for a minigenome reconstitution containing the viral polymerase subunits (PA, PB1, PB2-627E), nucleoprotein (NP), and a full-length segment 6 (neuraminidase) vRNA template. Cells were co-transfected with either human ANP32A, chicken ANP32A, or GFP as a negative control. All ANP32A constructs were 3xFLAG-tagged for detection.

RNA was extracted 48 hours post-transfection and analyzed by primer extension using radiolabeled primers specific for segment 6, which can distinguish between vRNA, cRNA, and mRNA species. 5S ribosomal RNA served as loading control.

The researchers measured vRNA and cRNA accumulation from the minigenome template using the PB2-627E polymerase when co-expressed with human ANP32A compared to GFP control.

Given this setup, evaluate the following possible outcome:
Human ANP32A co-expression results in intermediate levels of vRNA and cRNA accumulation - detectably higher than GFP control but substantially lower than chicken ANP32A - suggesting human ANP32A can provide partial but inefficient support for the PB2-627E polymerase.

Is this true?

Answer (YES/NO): NO